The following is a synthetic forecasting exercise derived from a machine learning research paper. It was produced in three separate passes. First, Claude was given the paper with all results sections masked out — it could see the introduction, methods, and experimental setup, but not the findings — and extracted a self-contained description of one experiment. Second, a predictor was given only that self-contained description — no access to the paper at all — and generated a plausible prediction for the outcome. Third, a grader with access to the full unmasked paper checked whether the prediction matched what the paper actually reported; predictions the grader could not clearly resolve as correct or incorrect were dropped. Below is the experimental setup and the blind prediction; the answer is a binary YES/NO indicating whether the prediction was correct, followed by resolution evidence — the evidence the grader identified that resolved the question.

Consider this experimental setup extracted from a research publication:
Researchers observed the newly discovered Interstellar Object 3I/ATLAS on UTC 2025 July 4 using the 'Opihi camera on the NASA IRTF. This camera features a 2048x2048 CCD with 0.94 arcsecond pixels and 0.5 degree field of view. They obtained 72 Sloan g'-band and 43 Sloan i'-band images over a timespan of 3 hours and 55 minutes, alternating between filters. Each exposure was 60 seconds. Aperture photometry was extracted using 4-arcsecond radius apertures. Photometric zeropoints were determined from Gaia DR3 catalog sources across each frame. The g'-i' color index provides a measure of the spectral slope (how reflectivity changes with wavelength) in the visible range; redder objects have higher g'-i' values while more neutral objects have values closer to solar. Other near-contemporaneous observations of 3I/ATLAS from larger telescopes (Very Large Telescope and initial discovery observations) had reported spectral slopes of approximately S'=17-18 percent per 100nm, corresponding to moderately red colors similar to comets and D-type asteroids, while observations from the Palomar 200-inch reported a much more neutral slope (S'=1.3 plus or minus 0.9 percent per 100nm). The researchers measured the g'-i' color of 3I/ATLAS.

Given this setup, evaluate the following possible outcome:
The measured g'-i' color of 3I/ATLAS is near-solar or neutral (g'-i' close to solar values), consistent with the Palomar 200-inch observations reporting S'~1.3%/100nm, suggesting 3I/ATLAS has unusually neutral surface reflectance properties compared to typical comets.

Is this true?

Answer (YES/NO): NO